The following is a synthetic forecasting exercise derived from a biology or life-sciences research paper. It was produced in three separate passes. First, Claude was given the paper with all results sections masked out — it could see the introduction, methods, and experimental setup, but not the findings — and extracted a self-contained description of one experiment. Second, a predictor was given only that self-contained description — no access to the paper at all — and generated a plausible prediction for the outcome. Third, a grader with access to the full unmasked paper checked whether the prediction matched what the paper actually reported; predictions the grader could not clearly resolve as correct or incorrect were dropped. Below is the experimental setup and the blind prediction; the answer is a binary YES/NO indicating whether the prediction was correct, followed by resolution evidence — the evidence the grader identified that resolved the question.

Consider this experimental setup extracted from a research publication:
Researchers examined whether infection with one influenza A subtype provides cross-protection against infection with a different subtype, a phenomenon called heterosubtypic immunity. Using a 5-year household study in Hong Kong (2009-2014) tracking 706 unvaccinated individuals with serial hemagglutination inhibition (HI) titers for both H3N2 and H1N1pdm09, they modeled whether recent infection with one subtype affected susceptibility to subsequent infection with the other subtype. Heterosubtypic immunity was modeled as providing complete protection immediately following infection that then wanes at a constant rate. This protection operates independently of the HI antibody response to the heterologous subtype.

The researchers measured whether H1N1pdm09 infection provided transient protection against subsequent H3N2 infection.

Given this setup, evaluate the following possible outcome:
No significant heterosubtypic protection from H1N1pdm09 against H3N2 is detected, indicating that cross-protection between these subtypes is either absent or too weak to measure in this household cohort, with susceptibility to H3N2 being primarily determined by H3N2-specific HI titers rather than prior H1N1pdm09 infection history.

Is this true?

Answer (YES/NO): NO